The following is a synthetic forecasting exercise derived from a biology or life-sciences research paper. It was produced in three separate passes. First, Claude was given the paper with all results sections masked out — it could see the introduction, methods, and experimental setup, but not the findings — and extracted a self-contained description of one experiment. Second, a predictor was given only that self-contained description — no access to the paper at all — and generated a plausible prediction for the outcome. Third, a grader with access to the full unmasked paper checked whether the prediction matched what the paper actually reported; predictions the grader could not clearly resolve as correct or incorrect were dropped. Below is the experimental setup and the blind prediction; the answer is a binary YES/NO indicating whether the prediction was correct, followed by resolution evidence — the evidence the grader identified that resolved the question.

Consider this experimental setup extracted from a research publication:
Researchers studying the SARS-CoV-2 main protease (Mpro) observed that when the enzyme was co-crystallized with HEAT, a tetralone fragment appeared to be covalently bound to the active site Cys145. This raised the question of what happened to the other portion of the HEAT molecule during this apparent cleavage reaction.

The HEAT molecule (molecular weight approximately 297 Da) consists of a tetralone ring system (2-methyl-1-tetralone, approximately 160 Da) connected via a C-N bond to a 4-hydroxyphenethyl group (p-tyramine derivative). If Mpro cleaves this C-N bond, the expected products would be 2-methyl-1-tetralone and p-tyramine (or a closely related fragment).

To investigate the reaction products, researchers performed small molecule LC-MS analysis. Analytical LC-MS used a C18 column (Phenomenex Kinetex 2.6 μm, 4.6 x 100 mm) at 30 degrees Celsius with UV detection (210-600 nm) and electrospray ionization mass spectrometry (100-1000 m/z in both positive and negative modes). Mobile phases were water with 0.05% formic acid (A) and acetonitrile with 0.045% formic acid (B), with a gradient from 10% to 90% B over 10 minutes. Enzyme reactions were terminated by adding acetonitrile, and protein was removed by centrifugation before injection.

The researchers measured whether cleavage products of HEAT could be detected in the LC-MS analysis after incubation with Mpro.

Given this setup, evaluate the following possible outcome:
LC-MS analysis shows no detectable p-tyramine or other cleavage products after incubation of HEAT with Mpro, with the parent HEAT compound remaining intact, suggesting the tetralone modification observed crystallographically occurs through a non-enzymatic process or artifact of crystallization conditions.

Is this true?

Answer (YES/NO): NO